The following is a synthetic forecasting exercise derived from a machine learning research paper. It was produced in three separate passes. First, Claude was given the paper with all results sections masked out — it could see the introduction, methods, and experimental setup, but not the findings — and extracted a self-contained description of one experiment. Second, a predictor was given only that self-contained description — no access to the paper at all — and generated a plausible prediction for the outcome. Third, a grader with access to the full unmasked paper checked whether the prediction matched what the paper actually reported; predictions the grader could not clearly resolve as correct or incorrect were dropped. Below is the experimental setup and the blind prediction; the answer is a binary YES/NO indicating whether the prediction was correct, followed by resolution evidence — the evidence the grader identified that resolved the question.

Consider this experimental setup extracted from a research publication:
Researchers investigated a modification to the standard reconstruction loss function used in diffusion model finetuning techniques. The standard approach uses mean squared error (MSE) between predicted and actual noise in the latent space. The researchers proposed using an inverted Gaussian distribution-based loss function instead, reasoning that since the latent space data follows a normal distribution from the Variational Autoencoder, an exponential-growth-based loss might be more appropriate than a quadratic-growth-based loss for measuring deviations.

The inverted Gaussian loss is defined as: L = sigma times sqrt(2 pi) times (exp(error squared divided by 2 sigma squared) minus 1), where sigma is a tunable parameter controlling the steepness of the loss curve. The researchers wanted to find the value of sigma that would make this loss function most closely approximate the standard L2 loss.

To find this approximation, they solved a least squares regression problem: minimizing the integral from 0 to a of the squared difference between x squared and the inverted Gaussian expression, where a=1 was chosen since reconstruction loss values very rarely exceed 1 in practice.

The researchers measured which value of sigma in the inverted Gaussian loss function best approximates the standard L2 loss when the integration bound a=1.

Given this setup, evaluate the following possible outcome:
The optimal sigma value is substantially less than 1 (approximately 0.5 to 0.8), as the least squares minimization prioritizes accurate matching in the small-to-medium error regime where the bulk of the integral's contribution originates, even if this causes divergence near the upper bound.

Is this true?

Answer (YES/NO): NO